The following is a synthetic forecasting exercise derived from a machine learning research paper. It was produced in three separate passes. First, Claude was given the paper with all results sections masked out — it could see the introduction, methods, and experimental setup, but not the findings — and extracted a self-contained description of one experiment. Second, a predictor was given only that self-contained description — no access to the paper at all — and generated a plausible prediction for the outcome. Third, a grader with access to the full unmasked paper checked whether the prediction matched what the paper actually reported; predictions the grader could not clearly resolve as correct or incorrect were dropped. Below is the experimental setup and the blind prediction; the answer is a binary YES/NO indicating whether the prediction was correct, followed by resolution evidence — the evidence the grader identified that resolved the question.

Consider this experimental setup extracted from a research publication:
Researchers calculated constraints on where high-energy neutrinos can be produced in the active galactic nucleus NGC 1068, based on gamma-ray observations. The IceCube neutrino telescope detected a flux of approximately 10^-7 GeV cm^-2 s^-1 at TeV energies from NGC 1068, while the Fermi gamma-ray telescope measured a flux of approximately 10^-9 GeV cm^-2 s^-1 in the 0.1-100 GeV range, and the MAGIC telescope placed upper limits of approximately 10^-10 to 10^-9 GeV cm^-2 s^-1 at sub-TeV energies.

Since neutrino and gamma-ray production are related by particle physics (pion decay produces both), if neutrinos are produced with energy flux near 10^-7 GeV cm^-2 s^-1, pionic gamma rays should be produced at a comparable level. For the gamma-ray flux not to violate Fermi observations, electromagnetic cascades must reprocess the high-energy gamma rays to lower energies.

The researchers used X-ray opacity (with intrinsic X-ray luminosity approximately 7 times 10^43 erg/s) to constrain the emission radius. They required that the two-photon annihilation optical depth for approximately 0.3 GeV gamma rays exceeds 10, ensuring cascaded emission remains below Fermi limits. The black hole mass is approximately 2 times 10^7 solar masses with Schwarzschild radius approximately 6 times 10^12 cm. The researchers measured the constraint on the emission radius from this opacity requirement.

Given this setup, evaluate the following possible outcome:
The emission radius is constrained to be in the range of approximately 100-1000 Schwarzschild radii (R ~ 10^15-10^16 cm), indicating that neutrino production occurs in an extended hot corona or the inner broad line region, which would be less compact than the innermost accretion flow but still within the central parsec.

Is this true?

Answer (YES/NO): NO